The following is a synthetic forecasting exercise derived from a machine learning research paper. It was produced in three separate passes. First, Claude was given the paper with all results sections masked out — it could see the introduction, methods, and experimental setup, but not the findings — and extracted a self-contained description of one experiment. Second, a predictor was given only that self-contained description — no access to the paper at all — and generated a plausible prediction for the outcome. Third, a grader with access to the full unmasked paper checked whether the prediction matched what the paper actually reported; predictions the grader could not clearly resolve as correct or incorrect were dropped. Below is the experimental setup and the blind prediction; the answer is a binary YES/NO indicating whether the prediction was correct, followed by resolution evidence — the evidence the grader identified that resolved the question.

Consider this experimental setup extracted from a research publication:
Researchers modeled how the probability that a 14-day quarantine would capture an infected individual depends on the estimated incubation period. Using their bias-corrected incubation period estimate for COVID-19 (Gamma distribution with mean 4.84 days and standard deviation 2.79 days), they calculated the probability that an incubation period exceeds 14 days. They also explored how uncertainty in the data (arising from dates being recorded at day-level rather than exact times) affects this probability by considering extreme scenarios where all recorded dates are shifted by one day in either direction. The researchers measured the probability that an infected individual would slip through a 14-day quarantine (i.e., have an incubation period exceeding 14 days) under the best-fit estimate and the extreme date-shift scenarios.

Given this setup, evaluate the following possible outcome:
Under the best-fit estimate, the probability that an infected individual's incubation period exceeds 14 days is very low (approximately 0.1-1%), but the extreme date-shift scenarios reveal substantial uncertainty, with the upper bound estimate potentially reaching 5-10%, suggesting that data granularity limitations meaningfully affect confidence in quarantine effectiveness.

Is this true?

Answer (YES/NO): NO